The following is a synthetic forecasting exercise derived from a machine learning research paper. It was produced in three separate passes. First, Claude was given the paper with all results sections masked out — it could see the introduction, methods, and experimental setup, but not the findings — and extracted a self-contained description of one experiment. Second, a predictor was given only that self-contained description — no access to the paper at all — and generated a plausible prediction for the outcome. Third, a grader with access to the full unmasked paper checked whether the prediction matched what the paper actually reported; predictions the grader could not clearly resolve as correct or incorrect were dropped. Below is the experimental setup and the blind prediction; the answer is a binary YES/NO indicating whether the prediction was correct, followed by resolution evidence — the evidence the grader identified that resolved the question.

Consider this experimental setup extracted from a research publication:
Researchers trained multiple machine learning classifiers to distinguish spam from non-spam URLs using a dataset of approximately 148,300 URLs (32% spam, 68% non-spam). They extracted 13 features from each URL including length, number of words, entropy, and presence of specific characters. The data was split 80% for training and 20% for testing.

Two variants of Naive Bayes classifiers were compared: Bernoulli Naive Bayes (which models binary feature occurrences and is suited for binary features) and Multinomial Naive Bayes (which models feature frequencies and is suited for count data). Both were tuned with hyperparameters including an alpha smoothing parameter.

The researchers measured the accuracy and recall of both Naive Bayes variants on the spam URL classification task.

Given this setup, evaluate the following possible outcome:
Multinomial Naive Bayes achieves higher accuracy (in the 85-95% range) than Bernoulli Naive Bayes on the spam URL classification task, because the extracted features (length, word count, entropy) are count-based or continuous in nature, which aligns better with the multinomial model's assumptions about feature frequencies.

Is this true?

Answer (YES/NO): NO